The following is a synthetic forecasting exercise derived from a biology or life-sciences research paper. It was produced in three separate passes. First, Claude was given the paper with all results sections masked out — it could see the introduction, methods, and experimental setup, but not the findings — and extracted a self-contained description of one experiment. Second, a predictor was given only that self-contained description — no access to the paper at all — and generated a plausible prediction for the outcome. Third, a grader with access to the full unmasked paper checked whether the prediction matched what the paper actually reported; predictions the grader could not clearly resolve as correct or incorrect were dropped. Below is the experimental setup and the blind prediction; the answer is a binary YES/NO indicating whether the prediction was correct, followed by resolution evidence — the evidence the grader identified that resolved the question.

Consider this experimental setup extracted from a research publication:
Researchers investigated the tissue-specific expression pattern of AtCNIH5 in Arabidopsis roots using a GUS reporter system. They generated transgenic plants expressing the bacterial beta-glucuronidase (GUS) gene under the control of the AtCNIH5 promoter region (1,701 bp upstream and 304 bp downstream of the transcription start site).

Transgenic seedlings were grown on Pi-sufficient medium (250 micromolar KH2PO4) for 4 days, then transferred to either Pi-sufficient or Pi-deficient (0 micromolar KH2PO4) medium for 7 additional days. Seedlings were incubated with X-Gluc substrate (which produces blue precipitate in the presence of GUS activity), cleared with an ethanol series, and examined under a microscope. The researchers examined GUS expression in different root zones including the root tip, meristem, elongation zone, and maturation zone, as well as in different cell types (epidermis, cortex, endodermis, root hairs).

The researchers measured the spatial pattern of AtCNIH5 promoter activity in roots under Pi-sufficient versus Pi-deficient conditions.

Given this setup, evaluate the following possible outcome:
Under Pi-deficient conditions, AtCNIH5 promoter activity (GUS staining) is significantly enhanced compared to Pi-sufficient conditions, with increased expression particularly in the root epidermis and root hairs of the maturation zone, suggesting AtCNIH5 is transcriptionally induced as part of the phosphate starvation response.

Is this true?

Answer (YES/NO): YES